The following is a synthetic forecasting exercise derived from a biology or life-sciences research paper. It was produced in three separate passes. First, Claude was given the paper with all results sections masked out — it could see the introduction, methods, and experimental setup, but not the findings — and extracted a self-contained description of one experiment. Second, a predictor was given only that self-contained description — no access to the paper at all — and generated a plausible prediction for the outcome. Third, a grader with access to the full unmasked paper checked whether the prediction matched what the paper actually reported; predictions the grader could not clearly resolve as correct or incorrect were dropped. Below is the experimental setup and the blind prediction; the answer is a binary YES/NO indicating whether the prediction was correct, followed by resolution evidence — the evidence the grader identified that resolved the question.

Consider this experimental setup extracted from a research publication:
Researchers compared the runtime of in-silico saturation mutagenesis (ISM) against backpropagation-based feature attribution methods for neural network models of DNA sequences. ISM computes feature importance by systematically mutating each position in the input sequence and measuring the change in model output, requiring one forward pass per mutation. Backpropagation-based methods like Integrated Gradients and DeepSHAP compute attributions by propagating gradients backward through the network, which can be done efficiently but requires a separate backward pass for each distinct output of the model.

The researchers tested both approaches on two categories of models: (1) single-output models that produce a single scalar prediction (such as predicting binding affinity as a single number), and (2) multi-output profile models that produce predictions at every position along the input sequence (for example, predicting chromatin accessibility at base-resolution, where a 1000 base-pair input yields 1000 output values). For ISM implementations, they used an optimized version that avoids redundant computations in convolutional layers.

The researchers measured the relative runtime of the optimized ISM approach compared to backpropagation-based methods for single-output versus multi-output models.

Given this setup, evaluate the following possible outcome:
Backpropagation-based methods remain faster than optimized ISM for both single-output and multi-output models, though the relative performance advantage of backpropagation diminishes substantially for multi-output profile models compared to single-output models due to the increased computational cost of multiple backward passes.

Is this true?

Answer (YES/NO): NO